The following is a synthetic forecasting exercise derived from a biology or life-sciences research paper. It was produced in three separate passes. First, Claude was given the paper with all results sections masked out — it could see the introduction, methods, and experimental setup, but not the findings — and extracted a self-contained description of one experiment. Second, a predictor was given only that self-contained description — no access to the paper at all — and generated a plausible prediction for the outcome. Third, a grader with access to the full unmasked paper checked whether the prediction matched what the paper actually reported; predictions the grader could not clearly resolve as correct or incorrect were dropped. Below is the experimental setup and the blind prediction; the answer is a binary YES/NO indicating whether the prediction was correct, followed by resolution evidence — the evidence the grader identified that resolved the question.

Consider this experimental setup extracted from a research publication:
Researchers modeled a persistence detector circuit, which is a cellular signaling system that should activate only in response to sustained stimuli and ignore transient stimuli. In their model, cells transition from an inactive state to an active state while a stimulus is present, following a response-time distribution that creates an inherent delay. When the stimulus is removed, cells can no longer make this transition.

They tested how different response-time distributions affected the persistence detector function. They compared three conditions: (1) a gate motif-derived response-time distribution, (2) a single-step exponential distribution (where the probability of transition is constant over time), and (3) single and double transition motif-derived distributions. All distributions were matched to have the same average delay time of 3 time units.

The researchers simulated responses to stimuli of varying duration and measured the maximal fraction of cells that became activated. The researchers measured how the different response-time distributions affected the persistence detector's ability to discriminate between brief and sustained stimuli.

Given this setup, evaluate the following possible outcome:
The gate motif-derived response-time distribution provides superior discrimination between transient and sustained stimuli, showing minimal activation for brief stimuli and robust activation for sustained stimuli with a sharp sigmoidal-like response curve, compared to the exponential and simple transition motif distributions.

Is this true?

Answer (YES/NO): YES